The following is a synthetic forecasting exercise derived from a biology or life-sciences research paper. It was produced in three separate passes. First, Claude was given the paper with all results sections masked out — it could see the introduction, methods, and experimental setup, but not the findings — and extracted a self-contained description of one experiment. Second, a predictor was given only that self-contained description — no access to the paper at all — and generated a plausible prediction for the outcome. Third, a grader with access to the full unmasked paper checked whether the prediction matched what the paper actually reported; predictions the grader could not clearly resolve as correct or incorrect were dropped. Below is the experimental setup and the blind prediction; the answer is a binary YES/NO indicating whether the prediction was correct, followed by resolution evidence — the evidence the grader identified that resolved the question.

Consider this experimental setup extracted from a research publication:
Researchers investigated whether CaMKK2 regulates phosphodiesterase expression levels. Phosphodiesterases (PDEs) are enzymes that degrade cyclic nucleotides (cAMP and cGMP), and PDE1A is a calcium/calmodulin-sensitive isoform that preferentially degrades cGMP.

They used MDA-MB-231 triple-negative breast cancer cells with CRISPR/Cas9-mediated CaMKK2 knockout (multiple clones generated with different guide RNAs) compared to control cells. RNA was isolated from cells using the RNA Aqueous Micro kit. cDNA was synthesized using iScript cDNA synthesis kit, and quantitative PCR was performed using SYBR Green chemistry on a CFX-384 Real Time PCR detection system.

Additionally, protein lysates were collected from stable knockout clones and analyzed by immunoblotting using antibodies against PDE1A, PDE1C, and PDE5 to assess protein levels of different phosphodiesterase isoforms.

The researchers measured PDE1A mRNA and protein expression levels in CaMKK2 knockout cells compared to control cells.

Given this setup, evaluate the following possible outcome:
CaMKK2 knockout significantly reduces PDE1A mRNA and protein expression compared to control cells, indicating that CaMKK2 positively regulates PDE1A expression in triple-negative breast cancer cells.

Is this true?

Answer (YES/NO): YES